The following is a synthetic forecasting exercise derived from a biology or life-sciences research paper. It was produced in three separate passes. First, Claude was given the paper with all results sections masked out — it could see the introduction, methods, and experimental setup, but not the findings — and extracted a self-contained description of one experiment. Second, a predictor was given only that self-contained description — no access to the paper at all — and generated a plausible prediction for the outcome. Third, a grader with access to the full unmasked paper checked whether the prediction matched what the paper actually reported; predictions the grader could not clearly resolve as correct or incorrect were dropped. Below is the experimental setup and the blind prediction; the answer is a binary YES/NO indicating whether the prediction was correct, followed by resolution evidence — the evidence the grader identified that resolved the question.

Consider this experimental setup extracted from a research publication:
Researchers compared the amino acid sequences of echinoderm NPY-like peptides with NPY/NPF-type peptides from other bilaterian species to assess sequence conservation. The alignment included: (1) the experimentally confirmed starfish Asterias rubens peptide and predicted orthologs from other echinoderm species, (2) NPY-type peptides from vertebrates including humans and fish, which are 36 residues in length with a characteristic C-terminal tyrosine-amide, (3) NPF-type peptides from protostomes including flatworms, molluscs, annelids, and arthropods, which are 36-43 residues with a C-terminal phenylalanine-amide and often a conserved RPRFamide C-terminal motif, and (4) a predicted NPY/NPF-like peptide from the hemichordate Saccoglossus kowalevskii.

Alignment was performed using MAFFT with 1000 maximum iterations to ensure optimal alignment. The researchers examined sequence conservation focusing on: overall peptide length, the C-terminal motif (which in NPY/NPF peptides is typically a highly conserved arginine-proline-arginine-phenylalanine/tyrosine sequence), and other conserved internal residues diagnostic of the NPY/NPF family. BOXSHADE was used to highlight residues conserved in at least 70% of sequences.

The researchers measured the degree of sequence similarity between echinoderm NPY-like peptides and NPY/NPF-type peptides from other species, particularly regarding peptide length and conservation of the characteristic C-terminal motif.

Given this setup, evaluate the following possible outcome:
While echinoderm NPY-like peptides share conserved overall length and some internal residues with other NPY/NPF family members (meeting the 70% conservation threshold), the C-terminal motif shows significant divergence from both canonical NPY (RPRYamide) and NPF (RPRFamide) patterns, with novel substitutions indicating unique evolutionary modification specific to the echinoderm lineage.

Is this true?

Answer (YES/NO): NO